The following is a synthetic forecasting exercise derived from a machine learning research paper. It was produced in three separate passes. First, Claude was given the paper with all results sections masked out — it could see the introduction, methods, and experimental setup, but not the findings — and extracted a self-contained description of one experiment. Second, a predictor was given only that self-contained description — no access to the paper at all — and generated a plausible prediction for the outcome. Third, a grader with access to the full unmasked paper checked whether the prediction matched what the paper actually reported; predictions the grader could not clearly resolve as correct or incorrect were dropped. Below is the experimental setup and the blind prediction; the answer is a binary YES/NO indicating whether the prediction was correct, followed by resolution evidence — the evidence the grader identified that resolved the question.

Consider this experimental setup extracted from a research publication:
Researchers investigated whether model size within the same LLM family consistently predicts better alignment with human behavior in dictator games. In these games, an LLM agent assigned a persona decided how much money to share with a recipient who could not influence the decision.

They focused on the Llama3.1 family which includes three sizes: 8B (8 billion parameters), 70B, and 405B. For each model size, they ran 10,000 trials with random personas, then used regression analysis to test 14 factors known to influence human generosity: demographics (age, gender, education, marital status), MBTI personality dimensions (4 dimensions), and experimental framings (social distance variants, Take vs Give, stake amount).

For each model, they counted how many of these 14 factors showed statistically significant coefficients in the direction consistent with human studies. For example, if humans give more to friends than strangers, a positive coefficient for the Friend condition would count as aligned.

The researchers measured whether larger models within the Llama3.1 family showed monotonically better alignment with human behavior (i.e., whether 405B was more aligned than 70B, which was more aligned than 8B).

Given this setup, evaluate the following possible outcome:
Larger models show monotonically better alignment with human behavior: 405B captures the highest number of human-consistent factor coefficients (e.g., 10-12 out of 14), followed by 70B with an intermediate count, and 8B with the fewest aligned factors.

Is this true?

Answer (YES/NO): NO